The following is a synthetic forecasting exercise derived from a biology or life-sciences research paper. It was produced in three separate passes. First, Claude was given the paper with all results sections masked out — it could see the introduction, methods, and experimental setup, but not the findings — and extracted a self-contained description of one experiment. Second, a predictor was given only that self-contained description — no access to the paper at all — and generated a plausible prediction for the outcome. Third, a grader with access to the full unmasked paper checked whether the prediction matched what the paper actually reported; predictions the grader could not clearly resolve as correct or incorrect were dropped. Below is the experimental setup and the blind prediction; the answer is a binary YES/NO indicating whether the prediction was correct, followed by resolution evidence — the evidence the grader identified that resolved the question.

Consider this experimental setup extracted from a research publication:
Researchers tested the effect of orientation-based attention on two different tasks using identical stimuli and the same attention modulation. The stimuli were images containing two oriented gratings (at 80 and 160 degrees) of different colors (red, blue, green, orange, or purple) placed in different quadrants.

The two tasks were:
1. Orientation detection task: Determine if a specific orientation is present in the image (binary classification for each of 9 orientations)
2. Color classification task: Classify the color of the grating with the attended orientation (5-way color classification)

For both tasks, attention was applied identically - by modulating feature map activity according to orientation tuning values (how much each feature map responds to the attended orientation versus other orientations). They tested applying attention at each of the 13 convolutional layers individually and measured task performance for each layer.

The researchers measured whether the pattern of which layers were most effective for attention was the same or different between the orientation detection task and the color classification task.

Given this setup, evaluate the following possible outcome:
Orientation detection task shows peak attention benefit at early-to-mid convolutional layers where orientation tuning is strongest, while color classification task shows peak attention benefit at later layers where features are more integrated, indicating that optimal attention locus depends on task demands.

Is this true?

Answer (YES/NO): NO